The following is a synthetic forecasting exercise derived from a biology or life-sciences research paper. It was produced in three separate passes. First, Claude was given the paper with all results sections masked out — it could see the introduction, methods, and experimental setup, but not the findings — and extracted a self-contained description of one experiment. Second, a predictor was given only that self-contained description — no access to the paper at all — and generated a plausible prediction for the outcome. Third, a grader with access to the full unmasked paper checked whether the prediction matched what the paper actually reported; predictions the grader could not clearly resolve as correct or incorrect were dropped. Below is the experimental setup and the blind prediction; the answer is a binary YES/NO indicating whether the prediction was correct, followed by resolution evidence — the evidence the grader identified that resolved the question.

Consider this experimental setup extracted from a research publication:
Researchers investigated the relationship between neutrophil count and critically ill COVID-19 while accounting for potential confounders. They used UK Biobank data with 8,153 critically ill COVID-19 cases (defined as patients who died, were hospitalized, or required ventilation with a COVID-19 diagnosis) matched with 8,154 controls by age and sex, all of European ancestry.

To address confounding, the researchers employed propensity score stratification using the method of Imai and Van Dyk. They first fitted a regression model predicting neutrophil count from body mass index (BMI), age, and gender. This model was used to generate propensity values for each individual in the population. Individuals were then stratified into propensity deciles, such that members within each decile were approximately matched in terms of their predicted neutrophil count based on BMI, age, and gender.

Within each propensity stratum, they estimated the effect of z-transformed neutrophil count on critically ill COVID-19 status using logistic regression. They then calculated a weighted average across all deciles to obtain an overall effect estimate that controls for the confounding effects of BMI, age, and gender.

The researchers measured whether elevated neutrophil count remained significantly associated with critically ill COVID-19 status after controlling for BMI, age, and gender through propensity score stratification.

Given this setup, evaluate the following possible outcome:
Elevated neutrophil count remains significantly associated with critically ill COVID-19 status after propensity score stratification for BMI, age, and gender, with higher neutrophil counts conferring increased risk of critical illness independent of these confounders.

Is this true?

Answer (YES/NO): YES